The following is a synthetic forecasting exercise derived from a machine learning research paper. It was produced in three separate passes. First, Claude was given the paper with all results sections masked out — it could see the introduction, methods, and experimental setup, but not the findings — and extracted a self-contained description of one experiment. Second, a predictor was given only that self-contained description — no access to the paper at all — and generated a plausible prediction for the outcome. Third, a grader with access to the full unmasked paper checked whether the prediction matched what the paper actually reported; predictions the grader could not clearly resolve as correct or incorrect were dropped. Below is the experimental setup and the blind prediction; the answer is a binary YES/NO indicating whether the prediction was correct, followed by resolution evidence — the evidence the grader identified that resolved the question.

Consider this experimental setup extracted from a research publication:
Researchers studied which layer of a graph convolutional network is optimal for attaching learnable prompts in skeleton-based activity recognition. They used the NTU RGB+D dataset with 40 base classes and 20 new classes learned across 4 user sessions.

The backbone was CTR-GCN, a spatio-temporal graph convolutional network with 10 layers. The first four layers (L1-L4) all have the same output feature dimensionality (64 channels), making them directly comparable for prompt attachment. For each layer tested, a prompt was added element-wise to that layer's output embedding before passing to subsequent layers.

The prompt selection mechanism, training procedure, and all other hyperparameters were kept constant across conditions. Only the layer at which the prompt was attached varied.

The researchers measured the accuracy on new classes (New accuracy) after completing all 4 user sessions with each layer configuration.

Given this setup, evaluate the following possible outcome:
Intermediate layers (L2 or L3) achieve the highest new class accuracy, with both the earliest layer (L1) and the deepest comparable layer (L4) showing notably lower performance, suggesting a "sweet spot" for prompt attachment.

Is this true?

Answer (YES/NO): NO